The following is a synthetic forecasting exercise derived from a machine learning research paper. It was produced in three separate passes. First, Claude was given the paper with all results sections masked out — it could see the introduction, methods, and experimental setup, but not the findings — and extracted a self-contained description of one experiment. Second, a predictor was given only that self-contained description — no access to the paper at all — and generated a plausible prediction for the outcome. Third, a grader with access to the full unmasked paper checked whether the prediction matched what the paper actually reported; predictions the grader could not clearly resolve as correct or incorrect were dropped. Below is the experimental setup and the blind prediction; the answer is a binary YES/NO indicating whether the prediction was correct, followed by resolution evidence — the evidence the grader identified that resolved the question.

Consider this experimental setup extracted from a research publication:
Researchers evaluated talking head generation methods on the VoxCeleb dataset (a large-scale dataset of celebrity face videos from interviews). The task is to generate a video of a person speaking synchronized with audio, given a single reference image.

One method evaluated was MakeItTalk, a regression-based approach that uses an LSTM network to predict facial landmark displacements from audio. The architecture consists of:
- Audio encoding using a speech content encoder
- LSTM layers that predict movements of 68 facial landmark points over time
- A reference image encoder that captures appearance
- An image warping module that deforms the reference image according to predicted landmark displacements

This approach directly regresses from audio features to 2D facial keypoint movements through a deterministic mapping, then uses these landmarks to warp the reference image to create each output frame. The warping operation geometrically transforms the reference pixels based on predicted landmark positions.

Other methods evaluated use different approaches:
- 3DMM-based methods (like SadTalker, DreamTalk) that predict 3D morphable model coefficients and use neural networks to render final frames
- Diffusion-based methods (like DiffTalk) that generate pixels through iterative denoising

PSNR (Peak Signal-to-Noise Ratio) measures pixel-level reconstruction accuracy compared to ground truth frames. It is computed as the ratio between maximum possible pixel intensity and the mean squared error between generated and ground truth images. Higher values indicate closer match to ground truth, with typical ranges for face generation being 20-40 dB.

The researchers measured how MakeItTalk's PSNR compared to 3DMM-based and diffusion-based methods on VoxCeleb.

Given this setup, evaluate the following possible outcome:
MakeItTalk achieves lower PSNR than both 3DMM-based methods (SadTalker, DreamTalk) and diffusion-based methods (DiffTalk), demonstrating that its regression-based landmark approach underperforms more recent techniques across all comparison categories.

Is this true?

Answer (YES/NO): YES